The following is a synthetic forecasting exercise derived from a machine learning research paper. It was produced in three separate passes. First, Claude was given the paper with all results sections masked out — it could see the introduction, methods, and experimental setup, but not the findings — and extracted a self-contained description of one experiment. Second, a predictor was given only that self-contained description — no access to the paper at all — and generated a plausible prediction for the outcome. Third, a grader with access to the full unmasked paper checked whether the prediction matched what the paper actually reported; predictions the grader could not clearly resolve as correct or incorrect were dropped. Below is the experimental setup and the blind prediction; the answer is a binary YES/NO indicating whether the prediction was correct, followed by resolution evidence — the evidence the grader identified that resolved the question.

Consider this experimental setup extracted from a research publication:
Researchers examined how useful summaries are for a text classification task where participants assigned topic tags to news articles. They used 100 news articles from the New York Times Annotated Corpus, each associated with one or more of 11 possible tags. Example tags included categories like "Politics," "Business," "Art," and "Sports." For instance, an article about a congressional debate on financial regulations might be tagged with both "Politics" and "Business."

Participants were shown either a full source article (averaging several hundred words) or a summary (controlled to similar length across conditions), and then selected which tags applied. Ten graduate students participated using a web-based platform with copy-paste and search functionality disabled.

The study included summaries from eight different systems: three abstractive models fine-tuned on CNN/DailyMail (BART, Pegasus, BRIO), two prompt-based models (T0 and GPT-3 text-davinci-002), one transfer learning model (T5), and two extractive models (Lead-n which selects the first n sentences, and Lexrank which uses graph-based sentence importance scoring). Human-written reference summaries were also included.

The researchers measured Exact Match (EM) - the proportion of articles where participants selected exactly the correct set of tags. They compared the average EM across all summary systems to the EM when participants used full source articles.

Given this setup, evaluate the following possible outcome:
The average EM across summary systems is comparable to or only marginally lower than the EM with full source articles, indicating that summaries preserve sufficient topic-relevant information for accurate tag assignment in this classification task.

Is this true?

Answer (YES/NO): YES